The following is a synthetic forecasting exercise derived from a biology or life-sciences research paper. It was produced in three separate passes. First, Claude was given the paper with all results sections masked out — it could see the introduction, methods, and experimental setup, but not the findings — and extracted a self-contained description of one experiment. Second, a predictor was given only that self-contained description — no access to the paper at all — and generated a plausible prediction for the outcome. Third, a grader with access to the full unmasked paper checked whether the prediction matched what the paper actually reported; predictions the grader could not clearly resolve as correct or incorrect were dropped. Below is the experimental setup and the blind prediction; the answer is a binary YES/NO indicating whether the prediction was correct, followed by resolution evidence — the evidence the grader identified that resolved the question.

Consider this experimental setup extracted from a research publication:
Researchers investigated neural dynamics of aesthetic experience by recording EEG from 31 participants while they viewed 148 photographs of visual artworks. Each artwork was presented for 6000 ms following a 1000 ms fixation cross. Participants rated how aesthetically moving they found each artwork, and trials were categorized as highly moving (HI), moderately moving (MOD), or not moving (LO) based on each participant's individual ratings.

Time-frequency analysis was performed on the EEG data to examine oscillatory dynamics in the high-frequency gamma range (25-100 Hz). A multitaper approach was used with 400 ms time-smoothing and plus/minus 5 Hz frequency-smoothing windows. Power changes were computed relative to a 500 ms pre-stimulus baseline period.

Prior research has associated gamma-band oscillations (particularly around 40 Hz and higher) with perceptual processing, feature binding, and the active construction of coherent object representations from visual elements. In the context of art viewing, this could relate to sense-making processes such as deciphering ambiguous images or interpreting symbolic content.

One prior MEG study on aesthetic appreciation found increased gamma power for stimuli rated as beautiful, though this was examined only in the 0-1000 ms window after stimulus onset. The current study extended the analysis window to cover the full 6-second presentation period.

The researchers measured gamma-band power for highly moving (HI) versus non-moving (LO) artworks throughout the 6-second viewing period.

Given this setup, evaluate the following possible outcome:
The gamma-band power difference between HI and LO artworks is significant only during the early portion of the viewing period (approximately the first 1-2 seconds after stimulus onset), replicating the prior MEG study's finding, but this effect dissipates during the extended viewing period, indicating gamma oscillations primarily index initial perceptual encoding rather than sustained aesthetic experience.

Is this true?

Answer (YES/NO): NO